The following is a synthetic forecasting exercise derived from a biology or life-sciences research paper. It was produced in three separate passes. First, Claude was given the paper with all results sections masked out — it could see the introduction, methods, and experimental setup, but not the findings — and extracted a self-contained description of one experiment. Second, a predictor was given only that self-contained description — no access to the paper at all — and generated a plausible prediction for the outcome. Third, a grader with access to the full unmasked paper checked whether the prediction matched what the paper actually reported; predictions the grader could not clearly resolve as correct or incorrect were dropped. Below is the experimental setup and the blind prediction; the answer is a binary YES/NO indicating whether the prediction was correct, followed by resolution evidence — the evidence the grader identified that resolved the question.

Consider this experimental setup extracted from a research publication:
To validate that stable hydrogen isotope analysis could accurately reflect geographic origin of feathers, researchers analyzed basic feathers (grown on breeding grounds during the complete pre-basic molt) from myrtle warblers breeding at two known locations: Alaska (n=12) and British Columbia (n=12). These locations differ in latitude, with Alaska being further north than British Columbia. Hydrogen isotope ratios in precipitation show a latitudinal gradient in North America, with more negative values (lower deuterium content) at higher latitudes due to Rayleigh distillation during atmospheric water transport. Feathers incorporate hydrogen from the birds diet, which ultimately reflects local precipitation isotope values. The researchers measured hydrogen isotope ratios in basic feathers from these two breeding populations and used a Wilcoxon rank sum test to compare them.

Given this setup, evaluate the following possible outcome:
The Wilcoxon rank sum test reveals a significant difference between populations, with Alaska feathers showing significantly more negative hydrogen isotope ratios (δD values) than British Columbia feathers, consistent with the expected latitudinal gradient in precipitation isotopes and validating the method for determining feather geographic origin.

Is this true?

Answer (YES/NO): NO